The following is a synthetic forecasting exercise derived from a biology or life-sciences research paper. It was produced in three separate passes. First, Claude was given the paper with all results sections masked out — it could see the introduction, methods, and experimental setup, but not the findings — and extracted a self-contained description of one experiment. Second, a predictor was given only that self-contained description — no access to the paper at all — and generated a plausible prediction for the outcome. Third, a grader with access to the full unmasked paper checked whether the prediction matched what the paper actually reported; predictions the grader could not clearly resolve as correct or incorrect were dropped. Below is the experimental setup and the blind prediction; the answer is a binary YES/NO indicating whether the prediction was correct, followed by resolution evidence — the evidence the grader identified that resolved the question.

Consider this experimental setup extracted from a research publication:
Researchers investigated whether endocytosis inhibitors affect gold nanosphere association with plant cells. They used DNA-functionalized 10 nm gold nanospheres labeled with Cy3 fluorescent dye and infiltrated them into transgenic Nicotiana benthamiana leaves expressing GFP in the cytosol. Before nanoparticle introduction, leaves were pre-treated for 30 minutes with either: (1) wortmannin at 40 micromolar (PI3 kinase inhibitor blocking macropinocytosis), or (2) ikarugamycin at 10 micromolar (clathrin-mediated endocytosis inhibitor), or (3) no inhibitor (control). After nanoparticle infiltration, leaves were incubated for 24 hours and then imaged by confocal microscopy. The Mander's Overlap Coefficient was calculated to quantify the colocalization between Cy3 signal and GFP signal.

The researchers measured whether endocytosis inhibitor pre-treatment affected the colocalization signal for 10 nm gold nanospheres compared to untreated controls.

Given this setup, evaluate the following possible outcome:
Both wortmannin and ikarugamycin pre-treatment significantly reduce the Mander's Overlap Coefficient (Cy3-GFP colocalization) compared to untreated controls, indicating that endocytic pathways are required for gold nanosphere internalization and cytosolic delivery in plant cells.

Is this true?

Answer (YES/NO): NO